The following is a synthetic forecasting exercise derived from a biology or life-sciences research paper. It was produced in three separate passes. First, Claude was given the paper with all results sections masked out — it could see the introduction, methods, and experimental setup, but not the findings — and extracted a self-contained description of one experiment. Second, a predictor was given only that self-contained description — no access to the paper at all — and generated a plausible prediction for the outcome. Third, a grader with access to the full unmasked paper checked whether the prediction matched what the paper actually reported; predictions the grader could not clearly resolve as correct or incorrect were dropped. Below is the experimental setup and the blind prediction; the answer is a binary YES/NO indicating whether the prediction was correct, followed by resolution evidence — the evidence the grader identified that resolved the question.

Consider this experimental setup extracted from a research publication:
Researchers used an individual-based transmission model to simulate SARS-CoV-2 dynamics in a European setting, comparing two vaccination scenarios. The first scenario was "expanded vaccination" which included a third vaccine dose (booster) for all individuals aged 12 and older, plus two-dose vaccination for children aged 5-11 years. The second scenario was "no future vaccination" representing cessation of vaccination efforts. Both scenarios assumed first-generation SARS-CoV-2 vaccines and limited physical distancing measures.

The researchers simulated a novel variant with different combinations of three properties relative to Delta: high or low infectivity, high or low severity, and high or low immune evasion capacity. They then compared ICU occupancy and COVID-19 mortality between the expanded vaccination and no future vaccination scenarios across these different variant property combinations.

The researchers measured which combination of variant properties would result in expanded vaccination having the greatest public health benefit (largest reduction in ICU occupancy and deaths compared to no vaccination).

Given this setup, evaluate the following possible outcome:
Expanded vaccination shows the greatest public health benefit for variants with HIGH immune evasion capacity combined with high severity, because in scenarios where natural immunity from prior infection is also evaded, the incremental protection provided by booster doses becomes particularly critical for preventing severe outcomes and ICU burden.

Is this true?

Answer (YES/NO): NO